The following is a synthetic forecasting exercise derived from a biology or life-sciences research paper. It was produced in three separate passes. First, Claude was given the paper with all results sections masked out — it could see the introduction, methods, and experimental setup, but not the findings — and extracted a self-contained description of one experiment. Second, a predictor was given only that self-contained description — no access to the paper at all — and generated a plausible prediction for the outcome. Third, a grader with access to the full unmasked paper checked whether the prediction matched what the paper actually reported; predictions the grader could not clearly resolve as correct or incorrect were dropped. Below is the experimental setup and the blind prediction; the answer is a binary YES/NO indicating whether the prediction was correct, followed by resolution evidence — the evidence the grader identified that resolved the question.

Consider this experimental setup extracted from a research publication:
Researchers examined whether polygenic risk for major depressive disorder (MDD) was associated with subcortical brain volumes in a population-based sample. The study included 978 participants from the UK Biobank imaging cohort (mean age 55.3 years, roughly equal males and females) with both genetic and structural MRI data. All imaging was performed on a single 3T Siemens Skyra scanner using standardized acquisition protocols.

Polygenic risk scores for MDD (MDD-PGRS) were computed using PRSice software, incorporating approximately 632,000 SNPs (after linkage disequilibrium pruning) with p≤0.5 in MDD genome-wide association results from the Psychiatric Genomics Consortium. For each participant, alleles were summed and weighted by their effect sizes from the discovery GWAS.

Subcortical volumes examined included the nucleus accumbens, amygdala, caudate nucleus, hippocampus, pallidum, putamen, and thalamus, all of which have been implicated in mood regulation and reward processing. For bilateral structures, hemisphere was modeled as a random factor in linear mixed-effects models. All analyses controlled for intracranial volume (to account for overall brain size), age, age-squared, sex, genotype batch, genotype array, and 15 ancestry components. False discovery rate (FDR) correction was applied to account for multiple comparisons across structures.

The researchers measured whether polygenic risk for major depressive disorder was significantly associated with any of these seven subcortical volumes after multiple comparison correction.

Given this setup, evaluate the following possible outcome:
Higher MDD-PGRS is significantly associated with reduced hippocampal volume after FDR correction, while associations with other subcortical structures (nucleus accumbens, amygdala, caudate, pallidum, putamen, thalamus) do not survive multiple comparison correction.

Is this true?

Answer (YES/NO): NO